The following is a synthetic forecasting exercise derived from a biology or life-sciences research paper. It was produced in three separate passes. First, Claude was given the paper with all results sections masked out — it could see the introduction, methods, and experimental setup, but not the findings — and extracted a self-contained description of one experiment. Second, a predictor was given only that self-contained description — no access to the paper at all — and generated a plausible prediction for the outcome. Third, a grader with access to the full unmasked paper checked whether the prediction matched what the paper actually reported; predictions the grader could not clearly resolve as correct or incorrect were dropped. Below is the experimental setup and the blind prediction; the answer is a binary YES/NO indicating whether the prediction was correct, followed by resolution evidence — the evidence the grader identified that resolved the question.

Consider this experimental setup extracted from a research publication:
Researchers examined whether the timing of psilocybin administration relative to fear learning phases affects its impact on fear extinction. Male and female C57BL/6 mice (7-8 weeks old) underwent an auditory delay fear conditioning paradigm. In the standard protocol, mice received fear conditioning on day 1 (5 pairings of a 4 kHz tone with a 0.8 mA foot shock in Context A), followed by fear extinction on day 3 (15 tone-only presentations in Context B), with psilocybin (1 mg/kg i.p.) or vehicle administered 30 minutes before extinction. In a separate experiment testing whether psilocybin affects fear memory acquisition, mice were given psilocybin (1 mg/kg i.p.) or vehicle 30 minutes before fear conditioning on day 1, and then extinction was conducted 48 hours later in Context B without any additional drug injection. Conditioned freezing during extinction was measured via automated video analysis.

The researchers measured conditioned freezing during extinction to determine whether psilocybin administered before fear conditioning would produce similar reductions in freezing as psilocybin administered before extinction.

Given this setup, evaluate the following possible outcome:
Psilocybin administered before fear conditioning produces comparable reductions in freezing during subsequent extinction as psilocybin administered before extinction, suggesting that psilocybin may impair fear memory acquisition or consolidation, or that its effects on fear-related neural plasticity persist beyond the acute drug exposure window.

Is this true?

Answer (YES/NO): NO